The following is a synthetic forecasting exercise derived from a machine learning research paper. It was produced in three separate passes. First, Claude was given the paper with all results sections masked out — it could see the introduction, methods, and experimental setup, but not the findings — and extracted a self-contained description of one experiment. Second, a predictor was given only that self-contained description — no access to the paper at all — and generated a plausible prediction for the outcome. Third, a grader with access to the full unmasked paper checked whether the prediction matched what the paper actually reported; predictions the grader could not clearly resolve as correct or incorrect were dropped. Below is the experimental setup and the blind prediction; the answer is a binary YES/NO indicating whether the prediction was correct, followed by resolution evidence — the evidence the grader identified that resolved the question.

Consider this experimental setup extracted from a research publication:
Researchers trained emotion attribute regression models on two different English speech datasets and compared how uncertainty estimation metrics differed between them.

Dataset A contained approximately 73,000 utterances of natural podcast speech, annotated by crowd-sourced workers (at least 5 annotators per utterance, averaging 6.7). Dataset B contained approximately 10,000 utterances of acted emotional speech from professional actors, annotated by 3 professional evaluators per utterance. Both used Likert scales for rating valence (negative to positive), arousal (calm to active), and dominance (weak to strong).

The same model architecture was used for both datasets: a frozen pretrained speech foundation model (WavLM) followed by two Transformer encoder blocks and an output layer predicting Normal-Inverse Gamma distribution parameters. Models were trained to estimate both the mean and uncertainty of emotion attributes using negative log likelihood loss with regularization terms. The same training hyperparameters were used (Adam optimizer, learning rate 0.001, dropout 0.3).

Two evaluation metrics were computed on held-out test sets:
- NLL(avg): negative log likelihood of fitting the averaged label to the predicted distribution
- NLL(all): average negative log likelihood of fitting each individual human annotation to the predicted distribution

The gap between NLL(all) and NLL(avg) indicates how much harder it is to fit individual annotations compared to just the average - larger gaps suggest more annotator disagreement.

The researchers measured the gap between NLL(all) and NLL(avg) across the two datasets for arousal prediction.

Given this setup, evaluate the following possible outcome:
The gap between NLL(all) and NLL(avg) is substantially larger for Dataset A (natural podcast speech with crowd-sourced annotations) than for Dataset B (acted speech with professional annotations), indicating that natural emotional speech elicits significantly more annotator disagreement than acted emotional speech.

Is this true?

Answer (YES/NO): YES